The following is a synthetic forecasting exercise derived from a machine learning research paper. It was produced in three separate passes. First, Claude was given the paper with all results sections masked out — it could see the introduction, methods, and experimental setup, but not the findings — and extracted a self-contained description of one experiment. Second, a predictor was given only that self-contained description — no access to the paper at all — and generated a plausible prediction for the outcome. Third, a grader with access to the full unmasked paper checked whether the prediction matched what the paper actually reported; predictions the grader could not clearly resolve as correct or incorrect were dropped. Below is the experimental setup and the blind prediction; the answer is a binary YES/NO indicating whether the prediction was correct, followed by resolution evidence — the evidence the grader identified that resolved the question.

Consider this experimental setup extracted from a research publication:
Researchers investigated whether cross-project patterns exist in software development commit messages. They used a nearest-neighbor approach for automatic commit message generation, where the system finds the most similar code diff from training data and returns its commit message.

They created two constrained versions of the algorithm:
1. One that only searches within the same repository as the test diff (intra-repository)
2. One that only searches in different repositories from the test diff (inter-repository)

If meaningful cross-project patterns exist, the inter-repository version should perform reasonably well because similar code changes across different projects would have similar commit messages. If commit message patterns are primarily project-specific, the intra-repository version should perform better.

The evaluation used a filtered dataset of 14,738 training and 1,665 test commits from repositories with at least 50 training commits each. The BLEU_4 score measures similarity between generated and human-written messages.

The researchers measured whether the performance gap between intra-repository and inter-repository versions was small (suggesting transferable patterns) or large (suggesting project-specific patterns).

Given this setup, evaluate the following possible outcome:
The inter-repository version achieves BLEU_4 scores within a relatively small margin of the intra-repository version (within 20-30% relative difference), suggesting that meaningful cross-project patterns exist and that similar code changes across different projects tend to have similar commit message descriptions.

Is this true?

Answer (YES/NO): NO